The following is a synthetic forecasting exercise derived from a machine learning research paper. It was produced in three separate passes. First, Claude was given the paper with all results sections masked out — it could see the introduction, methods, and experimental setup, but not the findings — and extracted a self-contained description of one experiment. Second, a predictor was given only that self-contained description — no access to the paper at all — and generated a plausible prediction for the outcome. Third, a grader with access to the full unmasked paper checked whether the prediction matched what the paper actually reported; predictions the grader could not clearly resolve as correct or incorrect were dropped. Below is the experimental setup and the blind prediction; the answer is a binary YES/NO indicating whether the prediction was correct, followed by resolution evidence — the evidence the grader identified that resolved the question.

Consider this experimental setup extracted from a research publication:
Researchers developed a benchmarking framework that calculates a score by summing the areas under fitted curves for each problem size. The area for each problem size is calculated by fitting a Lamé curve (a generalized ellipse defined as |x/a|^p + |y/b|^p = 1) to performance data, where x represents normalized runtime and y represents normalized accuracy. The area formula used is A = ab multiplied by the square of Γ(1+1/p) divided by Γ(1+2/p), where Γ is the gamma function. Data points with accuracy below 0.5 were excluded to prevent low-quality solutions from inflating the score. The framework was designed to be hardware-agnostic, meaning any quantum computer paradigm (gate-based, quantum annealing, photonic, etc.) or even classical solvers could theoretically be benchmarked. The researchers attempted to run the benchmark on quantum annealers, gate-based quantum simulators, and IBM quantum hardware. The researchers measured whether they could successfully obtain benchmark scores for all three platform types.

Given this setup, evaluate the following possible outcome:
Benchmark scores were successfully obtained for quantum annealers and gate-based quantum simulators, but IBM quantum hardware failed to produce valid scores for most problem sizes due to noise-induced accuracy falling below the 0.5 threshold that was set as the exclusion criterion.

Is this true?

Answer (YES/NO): NO